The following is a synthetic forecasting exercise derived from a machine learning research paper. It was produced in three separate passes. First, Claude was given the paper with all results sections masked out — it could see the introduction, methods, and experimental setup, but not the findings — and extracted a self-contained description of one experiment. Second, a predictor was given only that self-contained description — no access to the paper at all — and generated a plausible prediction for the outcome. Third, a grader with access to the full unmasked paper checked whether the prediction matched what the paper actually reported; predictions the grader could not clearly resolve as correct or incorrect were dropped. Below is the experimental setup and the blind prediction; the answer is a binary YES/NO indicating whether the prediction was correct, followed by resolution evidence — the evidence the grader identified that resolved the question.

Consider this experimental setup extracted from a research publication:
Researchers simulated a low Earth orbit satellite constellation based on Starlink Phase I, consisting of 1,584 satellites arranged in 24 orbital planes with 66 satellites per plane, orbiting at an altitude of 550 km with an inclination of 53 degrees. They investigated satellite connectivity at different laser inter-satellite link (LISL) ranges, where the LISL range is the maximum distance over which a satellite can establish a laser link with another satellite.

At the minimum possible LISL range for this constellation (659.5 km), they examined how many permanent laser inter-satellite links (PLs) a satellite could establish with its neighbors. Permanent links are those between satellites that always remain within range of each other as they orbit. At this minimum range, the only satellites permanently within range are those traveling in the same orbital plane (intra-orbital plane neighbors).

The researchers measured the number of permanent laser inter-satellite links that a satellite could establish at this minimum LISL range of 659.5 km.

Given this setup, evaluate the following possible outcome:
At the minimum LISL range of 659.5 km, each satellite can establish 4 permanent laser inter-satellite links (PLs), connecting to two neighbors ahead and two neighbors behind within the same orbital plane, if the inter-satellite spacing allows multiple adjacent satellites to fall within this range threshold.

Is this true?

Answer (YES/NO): NO